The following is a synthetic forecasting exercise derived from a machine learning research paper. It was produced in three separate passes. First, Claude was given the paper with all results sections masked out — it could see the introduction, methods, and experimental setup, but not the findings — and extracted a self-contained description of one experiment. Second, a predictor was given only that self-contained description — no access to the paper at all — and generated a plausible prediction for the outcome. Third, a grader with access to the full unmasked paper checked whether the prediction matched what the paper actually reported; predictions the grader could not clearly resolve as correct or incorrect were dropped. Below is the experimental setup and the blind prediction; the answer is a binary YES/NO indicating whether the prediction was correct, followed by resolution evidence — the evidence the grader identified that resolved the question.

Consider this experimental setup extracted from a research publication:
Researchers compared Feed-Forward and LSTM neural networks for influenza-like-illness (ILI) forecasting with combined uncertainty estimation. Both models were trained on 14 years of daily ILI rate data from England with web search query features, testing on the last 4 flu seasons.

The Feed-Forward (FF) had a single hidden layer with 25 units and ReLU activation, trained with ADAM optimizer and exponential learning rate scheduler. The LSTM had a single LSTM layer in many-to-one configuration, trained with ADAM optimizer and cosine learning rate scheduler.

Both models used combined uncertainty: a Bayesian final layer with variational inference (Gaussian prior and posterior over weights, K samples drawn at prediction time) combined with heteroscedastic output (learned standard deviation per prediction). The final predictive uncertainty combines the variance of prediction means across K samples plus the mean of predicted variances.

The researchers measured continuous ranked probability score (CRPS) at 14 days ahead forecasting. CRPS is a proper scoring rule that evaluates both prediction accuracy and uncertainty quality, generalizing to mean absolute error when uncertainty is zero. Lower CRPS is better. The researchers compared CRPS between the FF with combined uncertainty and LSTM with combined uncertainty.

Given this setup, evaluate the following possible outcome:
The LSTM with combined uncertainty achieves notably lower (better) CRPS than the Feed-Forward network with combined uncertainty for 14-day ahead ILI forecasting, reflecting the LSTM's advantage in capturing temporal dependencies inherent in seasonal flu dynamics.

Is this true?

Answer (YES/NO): YES